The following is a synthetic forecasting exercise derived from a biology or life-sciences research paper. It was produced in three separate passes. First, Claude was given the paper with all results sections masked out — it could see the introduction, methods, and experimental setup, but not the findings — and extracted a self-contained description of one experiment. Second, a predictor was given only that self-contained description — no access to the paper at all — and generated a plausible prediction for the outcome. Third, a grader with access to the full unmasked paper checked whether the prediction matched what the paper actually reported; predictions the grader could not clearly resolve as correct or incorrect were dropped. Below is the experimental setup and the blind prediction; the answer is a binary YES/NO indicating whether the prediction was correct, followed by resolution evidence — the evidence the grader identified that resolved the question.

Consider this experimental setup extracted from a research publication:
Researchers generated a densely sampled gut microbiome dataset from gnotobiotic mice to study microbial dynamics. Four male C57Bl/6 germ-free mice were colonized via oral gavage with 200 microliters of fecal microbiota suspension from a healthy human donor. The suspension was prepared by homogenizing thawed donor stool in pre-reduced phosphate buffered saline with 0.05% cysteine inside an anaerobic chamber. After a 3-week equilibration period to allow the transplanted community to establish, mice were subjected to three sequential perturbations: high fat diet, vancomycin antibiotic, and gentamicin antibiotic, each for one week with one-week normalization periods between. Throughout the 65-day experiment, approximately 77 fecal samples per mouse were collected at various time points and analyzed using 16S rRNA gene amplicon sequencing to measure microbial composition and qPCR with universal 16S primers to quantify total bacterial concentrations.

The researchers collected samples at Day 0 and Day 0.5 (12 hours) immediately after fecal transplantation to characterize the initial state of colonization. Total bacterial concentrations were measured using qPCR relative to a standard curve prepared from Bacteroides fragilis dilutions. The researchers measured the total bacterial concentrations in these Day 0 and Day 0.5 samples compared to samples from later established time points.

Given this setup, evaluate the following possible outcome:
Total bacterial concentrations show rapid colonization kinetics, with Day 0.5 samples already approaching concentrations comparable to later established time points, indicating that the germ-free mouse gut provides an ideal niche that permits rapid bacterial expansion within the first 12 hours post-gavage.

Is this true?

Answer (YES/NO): NO